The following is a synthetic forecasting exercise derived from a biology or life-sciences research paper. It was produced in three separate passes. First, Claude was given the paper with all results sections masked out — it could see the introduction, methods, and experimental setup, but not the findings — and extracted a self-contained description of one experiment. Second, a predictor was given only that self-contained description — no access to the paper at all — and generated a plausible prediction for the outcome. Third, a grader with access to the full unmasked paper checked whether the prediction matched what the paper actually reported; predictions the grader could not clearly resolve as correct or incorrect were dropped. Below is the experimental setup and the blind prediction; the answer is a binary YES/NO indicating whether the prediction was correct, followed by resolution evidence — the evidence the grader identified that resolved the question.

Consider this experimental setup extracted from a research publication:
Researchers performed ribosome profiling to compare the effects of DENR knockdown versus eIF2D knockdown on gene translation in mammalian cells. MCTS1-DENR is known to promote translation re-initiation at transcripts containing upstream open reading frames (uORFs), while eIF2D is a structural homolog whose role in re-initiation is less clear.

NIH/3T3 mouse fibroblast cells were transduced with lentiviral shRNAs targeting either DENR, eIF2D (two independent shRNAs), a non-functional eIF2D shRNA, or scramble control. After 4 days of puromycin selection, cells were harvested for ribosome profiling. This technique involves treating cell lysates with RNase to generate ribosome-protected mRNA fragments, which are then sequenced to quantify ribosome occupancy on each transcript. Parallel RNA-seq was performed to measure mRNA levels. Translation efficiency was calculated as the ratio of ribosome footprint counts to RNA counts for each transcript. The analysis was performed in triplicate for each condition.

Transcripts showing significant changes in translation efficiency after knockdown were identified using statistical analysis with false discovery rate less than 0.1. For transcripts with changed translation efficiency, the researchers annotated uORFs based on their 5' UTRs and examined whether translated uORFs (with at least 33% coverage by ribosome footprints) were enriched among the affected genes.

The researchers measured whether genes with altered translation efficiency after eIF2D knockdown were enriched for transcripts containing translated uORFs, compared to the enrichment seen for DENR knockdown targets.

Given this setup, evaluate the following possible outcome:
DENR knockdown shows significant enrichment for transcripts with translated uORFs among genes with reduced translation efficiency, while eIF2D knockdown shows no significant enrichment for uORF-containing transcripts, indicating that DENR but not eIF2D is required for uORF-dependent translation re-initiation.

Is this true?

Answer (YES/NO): YES